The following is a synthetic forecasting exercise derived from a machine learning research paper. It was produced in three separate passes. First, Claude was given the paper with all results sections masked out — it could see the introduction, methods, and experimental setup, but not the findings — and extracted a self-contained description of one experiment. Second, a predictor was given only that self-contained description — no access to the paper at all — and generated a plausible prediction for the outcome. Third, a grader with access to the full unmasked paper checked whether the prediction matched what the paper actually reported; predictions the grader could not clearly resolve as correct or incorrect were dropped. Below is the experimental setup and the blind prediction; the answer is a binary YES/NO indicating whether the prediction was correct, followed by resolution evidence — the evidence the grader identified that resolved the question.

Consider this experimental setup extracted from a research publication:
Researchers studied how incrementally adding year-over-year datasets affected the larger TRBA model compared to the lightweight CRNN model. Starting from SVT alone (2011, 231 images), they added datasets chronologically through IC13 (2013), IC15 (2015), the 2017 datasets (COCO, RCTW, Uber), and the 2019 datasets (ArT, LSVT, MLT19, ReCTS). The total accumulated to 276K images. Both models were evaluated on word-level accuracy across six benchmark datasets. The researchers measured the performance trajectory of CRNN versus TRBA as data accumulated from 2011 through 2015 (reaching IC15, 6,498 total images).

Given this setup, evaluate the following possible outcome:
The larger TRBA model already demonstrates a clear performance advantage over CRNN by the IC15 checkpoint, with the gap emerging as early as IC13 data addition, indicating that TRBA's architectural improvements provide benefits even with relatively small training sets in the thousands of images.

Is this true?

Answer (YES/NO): NO